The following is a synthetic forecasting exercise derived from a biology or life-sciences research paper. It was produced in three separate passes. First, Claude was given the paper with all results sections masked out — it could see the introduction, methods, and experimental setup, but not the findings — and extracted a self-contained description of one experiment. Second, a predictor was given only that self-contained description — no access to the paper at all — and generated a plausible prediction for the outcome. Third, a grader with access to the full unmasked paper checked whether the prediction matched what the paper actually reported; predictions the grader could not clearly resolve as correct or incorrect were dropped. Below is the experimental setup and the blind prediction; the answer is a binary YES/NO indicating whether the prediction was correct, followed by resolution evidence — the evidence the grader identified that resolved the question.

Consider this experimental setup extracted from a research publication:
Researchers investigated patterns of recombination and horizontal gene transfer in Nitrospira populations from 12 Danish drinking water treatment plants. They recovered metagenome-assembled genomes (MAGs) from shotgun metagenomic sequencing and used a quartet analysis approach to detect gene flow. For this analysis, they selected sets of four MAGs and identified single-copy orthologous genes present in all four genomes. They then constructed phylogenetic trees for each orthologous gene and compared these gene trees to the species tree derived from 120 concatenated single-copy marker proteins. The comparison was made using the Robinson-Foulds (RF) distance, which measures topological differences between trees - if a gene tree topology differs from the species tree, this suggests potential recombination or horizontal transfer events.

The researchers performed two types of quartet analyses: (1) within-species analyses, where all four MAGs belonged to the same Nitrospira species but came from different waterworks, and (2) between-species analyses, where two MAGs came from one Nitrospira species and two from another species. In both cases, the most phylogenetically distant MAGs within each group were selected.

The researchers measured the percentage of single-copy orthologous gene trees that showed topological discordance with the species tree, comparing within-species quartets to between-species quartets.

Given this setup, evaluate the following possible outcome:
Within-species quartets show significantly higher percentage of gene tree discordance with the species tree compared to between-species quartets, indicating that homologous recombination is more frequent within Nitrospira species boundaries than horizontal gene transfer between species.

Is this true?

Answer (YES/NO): YES